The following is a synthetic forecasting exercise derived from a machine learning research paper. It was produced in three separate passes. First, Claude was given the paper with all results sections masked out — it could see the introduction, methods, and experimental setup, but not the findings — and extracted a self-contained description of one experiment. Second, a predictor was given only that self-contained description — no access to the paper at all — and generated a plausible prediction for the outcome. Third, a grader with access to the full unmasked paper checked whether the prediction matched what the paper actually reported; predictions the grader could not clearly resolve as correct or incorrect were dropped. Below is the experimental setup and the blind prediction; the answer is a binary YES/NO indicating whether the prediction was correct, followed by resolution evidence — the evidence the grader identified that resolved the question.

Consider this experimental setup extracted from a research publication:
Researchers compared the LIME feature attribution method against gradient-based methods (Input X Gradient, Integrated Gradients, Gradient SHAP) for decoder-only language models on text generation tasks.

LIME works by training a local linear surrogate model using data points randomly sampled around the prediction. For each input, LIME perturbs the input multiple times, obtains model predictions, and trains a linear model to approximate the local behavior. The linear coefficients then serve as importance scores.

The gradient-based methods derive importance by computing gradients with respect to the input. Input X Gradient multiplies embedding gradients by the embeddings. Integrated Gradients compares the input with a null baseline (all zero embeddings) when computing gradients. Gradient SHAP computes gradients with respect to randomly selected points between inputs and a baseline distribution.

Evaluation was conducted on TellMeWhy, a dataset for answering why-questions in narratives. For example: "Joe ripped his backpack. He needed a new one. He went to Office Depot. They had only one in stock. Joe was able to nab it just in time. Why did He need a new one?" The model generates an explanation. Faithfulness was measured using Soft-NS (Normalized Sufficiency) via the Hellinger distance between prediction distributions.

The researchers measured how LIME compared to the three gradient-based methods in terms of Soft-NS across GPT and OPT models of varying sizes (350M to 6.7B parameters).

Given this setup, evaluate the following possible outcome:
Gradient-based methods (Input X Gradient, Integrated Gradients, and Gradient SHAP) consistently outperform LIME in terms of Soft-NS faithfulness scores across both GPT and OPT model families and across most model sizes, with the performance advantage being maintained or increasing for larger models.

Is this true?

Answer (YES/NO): NO